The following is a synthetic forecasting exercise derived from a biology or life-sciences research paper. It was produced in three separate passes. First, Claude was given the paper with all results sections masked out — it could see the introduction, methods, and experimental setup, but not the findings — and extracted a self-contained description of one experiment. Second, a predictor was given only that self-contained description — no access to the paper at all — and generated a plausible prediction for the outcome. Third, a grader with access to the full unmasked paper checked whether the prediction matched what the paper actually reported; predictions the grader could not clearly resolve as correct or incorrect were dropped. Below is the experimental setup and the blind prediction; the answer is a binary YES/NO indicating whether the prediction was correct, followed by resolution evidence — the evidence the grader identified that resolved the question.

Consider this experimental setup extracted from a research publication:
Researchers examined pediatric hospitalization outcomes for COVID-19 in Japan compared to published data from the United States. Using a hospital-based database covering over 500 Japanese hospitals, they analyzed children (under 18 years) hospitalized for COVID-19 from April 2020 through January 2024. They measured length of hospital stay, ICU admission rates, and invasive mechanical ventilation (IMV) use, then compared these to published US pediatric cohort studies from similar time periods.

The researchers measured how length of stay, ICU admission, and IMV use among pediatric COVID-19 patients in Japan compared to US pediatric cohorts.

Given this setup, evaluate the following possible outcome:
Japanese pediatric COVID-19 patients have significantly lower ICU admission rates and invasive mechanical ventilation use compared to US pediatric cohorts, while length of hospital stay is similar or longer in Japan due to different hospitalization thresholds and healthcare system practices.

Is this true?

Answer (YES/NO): YES